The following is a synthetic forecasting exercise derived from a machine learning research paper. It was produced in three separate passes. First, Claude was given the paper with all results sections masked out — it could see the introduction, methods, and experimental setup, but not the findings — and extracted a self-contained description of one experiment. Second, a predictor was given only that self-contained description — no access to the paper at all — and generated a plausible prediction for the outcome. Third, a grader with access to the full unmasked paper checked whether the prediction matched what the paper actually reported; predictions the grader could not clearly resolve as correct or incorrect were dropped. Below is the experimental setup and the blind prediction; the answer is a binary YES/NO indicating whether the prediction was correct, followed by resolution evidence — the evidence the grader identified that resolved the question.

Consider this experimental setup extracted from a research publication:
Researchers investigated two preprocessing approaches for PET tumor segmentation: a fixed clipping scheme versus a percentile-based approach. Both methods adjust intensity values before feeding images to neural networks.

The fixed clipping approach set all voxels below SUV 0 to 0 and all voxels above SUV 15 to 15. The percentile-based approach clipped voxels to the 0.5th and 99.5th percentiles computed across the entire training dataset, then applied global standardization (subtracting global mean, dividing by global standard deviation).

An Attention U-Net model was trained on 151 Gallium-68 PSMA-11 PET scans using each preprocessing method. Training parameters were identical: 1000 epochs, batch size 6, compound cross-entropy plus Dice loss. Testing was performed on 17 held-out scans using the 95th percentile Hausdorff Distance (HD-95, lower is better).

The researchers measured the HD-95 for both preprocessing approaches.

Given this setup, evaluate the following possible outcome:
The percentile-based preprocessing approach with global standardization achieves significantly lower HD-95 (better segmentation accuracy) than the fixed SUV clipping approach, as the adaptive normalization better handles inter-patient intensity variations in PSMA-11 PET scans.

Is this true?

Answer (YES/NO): NO